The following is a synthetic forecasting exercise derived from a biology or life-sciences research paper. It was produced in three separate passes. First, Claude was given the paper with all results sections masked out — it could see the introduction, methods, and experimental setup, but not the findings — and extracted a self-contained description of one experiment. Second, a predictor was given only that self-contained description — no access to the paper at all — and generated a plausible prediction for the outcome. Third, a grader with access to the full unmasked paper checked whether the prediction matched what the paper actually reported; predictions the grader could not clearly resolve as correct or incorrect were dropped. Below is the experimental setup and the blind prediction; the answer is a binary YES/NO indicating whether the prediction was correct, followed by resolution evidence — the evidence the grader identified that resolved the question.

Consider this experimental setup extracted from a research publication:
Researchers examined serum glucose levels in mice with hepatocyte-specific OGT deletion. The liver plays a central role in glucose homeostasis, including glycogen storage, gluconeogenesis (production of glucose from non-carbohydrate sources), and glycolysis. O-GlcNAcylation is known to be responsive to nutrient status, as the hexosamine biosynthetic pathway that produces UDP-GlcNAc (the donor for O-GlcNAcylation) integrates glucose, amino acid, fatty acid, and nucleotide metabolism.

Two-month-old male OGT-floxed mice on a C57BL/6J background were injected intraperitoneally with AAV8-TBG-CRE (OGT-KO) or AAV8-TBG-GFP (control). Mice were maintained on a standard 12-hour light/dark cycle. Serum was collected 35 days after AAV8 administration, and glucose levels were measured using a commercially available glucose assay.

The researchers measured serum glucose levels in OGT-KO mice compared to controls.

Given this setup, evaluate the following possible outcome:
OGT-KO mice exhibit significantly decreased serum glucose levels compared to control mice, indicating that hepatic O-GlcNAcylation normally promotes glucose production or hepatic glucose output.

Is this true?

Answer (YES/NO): YES